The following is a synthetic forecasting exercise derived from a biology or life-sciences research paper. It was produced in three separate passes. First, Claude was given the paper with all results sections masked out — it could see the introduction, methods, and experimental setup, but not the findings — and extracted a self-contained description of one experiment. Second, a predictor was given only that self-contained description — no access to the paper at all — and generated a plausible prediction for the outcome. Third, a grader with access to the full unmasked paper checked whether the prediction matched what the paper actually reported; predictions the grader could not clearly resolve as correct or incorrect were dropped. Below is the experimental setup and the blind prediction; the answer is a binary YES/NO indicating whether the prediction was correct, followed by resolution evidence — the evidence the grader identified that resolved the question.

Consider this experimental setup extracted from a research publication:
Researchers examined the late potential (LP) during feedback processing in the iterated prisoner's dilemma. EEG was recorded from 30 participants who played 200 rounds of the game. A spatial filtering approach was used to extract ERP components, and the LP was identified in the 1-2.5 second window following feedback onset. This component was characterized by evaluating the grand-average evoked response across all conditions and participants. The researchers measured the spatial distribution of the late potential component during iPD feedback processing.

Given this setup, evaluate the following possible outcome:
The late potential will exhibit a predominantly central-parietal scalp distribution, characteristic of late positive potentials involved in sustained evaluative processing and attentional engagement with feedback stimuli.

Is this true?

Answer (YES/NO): NO